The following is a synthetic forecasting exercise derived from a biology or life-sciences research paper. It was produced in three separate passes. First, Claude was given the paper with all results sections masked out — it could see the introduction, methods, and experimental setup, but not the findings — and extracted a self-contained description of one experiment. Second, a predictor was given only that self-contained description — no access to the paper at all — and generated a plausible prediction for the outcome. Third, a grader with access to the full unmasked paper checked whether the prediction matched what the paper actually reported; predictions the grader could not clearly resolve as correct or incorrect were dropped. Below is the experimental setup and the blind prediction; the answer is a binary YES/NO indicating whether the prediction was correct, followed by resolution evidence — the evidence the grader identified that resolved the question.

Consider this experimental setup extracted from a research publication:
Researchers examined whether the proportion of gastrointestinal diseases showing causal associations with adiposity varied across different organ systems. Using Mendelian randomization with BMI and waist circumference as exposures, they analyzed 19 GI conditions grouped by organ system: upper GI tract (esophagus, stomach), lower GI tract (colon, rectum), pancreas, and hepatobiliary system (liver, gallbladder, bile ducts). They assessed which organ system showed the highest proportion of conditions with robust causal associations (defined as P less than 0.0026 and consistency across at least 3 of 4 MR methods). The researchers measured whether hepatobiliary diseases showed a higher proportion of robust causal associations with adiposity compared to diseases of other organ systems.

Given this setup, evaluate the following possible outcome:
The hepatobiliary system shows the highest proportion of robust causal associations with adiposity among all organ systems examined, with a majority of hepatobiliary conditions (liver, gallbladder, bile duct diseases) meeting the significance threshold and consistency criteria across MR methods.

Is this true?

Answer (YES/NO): YES